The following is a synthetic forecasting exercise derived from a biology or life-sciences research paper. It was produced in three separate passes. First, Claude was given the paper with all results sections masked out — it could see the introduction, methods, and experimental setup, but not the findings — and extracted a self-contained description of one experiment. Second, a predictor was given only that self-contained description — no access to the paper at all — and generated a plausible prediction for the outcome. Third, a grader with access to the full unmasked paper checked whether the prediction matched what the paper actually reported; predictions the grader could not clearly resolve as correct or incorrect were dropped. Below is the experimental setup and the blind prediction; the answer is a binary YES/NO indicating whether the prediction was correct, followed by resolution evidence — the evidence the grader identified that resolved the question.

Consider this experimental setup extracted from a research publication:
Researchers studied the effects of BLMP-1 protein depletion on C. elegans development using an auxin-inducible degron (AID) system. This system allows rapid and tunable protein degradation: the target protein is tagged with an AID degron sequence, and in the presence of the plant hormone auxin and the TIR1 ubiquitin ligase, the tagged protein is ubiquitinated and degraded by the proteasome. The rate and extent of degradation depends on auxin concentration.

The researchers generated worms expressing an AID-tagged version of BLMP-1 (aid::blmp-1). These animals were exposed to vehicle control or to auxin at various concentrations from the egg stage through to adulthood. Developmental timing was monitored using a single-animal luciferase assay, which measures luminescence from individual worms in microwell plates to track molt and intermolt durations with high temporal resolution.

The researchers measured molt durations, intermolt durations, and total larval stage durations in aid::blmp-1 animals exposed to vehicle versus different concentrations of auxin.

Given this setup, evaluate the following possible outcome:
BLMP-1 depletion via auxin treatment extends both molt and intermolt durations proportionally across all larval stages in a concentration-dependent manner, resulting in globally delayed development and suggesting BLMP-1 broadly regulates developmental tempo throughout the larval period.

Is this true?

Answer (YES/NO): NO